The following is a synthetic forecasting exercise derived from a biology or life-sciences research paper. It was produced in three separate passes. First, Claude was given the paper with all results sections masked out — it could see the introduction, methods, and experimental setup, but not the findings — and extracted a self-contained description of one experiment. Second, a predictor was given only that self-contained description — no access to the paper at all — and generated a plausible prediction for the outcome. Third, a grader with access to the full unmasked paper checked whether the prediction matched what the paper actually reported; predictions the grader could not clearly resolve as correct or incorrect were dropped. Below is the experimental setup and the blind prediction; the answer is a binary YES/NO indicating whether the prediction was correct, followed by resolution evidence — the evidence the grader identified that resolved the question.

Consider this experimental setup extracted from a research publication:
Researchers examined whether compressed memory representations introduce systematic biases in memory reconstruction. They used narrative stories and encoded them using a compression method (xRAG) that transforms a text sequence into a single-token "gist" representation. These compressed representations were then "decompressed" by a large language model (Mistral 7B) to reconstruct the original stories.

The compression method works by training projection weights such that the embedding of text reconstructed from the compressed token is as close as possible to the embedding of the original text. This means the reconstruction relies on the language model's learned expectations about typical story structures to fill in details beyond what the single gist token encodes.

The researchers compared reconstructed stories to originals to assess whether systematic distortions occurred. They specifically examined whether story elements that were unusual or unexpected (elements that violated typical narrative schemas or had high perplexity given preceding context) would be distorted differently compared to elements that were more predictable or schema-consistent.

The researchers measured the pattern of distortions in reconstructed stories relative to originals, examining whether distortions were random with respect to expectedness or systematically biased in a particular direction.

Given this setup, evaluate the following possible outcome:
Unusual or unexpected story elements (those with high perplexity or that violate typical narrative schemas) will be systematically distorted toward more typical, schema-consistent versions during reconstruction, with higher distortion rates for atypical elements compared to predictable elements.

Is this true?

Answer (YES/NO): YES